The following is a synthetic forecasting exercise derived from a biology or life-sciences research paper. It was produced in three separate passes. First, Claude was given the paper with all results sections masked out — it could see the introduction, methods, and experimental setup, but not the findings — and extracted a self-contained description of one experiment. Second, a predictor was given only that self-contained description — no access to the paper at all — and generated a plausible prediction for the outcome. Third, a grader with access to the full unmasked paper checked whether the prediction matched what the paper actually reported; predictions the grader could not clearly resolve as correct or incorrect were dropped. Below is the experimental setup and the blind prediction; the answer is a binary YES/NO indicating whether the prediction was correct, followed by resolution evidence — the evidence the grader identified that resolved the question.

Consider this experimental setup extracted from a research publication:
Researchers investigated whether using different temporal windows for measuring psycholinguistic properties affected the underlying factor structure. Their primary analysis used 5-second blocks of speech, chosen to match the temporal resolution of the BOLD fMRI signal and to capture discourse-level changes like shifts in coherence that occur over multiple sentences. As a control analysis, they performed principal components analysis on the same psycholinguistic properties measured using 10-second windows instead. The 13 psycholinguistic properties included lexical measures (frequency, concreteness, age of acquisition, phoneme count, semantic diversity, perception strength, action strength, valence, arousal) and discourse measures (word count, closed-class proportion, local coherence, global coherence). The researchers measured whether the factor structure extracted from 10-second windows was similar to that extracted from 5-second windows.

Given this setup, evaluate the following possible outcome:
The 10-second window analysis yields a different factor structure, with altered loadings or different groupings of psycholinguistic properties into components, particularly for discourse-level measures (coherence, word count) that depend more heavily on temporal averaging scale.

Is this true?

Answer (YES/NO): NO